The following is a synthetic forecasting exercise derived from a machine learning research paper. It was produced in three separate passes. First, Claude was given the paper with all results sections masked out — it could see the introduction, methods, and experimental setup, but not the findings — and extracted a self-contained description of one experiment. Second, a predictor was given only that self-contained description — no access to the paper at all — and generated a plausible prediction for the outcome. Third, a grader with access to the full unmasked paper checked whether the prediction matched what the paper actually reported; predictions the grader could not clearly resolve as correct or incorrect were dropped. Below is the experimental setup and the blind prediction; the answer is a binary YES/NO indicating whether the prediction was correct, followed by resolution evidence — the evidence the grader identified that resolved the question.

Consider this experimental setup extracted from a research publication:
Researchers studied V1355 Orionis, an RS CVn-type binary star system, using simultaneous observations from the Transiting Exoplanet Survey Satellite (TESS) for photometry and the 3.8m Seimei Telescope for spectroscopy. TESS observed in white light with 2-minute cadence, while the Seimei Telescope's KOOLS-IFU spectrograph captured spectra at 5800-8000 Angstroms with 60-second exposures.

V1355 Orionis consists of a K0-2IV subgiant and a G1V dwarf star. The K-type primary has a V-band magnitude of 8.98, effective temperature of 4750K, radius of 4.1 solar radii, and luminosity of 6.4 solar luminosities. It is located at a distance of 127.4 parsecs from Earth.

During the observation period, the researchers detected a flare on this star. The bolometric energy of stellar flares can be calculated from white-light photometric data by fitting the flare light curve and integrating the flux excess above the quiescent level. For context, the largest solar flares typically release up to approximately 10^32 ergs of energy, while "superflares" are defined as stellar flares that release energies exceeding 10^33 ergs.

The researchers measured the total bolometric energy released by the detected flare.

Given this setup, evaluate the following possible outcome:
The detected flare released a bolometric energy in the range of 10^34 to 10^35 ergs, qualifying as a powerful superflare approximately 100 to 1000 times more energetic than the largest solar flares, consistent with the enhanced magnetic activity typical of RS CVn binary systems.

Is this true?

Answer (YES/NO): NO